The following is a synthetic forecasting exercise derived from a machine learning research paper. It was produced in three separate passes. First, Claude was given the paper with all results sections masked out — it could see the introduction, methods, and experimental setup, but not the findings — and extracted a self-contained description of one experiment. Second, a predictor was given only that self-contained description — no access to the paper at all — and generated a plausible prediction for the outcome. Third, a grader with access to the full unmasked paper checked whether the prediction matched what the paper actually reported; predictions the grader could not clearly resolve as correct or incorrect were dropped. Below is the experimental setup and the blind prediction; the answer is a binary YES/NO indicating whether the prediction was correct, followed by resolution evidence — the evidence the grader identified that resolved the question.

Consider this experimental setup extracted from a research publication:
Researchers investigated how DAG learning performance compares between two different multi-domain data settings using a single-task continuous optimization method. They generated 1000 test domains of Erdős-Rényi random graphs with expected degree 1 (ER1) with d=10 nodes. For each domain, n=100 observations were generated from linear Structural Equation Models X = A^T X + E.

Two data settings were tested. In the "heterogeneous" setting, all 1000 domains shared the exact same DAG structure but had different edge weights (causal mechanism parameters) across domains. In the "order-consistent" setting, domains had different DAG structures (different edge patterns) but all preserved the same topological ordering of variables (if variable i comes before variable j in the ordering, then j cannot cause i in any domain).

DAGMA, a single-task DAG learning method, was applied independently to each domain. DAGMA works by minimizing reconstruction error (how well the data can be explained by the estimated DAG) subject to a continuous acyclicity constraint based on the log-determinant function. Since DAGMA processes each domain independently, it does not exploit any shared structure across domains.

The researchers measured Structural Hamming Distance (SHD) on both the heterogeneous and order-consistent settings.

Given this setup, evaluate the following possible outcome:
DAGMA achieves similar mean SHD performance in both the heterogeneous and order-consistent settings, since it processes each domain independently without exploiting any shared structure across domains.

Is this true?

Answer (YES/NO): YES